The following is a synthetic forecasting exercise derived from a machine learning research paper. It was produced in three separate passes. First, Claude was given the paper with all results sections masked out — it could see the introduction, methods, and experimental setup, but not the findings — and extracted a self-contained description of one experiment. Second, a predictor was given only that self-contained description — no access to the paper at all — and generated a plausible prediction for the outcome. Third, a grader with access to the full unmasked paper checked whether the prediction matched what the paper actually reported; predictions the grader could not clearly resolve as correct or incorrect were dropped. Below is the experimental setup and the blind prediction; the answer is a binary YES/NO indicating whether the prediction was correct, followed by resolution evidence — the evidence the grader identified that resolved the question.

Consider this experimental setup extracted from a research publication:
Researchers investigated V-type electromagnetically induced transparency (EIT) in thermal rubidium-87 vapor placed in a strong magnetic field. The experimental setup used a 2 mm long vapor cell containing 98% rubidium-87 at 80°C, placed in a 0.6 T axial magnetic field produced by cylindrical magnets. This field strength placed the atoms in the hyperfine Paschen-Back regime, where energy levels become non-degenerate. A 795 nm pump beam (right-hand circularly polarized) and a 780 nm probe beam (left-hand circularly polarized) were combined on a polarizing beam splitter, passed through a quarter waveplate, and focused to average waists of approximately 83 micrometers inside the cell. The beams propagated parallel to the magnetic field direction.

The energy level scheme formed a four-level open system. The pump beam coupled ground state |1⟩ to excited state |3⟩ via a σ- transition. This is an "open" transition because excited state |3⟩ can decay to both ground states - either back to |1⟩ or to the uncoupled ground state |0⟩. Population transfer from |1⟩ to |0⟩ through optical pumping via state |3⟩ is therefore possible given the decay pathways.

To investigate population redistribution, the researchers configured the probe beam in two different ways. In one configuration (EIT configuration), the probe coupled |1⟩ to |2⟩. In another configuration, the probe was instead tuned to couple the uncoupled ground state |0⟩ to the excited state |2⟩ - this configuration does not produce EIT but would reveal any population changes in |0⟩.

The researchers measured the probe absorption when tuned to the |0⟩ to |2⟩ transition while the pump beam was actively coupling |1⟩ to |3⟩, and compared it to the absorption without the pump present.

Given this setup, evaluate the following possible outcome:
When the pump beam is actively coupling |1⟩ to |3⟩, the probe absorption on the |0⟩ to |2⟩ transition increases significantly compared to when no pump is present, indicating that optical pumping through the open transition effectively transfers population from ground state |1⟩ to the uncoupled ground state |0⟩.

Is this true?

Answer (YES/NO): YES